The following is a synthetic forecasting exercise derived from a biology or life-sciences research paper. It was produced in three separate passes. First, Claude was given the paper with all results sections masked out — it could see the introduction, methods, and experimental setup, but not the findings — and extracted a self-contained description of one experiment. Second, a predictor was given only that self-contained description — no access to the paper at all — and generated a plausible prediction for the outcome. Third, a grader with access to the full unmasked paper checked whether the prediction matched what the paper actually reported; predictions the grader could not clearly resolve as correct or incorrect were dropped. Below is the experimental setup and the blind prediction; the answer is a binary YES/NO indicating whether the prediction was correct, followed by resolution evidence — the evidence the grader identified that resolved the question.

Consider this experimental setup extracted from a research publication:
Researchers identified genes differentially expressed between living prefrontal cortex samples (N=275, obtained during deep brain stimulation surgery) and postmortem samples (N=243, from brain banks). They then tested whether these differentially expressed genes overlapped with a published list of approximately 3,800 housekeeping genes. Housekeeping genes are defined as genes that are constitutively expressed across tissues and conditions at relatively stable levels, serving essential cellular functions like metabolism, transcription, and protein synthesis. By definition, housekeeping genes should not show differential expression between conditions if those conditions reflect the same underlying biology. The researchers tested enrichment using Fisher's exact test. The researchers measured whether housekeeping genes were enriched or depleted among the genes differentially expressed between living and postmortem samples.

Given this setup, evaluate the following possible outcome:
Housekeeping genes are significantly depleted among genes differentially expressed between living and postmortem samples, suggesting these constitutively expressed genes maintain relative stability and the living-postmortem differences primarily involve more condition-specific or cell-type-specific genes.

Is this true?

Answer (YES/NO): NO